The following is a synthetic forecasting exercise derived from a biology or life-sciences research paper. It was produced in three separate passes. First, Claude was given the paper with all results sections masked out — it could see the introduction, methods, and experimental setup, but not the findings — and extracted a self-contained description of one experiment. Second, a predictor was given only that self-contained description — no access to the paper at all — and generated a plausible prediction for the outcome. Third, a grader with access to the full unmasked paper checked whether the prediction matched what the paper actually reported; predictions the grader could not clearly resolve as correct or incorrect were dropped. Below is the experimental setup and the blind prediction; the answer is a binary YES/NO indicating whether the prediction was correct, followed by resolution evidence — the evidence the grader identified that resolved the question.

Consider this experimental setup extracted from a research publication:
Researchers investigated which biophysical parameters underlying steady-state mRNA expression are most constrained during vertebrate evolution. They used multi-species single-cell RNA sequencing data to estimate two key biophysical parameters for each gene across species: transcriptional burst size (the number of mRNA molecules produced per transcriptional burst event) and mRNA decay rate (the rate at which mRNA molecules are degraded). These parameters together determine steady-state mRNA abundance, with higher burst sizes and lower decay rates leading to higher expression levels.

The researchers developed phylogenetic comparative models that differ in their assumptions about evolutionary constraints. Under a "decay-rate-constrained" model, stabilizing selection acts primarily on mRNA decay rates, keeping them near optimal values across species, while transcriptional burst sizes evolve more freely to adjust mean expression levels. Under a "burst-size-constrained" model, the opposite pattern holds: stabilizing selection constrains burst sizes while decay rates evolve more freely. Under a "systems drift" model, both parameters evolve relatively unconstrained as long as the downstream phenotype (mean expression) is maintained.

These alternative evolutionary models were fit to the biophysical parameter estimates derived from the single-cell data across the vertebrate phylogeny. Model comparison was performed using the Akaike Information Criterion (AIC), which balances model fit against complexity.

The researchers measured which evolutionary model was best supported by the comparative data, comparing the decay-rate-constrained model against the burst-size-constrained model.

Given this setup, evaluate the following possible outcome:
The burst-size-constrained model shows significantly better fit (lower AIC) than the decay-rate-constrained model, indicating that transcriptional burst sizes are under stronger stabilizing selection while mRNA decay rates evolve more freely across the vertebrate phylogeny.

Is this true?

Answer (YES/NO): NO